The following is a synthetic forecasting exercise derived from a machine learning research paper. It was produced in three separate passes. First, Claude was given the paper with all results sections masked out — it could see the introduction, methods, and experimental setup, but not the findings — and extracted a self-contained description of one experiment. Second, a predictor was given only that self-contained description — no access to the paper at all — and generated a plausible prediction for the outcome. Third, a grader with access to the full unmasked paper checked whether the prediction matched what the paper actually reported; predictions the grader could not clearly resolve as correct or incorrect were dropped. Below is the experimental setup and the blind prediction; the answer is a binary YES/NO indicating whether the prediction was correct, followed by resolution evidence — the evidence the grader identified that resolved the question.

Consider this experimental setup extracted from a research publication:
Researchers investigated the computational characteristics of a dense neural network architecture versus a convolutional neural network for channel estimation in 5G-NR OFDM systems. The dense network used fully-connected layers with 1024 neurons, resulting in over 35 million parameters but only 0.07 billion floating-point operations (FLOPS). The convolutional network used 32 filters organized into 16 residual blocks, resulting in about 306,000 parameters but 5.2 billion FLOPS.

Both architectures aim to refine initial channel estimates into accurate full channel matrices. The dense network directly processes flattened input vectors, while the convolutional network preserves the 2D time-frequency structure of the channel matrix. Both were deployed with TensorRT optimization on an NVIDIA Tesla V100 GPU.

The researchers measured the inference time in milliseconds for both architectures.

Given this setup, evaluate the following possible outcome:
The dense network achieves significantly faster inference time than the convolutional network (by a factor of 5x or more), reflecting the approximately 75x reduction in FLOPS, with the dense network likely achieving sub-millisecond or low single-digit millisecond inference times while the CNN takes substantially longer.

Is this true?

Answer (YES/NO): NO